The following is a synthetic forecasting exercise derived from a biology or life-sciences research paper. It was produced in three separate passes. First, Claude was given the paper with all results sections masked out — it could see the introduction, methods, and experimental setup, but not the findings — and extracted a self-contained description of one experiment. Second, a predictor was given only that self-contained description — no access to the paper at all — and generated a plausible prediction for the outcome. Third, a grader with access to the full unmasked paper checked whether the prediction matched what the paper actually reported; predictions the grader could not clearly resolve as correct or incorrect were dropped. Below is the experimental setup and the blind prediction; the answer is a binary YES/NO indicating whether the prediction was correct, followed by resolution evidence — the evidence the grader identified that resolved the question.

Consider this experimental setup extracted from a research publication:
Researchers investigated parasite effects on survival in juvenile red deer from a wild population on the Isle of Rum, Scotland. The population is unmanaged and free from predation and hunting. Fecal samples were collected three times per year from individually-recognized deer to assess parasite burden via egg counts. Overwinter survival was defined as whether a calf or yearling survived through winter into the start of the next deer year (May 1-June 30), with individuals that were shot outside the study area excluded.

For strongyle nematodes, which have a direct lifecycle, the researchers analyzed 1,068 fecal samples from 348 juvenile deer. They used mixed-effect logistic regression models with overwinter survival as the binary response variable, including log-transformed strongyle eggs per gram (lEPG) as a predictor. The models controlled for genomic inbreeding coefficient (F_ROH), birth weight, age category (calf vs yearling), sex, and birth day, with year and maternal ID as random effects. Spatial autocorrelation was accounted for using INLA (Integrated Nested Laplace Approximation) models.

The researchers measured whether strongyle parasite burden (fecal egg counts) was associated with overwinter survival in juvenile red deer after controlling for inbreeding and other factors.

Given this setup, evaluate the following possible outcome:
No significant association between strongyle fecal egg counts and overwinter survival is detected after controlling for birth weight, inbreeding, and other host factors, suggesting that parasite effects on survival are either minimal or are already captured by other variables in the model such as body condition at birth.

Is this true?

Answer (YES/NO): NO